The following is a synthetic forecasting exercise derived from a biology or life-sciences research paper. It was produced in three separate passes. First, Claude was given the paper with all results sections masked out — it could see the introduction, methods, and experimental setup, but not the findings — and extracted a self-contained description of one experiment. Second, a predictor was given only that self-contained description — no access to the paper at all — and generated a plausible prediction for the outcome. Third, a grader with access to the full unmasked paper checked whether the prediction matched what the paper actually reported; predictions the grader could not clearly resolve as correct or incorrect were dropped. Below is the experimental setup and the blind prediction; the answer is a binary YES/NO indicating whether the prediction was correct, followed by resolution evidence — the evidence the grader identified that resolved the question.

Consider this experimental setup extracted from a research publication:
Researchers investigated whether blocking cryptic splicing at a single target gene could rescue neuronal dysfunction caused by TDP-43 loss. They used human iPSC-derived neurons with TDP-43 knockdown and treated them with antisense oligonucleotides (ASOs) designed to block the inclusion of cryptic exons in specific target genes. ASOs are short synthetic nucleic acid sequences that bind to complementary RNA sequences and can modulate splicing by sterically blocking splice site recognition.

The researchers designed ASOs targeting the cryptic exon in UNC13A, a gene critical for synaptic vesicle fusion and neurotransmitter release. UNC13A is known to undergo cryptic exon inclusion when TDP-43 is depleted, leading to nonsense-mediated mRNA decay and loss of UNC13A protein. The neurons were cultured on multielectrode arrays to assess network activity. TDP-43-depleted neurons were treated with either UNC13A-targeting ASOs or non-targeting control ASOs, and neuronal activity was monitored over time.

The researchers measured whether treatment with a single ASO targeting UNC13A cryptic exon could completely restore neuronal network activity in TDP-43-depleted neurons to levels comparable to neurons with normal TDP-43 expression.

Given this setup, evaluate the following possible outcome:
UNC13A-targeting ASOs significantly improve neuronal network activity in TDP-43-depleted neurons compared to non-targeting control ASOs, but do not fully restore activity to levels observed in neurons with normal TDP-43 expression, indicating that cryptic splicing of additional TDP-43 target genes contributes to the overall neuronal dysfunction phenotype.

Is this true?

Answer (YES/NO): YES